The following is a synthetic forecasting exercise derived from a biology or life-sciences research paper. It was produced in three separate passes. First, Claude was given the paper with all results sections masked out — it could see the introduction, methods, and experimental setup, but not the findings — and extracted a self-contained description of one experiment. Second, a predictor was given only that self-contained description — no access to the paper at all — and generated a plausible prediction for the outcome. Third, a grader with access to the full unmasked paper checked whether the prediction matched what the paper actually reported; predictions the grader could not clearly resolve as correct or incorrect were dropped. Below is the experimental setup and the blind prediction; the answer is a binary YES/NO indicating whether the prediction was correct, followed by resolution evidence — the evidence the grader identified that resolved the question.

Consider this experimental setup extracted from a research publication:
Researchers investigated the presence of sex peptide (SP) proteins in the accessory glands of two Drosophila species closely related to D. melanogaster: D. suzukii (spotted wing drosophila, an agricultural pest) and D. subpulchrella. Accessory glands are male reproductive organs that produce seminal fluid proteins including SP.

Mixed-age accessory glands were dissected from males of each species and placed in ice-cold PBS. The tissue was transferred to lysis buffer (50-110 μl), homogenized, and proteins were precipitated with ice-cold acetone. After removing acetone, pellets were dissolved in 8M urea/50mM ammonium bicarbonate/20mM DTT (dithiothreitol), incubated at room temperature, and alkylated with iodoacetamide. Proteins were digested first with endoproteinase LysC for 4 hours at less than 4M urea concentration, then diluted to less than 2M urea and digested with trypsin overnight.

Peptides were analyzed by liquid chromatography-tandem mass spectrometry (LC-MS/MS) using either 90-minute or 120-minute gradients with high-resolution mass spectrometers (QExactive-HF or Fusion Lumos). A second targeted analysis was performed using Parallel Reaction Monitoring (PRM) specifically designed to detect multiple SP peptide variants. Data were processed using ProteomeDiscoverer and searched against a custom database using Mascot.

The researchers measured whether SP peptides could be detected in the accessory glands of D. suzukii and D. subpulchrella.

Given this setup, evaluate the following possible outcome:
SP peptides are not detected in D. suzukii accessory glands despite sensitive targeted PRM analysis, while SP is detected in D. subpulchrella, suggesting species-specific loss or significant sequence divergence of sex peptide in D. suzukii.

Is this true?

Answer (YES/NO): NO